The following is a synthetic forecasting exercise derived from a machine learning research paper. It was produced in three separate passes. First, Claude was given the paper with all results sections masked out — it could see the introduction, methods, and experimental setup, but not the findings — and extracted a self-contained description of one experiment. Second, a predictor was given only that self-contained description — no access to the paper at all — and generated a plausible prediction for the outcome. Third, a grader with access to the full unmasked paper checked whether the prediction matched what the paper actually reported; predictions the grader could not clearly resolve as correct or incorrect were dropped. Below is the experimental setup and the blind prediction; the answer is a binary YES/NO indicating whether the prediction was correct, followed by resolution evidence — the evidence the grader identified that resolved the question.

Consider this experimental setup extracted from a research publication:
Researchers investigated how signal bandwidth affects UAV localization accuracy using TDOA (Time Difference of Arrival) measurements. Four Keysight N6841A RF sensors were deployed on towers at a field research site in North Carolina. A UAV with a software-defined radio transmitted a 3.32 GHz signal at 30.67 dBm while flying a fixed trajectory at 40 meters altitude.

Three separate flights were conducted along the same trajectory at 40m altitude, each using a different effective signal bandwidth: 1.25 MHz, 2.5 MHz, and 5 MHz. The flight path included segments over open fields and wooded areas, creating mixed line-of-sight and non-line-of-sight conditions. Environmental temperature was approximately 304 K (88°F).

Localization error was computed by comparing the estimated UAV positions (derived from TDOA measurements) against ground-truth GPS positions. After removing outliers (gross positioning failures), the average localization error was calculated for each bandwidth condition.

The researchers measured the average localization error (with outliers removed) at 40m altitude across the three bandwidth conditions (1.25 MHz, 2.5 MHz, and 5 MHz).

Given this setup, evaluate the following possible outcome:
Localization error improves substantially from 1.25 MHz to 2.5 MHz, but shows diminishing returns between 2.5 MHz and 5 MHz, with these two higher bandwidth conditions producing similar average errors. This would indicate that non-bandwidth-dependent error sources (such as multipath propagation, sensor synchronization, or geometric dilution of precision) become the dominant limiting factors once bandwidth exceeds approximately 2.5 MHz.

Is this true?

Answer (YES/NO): NO